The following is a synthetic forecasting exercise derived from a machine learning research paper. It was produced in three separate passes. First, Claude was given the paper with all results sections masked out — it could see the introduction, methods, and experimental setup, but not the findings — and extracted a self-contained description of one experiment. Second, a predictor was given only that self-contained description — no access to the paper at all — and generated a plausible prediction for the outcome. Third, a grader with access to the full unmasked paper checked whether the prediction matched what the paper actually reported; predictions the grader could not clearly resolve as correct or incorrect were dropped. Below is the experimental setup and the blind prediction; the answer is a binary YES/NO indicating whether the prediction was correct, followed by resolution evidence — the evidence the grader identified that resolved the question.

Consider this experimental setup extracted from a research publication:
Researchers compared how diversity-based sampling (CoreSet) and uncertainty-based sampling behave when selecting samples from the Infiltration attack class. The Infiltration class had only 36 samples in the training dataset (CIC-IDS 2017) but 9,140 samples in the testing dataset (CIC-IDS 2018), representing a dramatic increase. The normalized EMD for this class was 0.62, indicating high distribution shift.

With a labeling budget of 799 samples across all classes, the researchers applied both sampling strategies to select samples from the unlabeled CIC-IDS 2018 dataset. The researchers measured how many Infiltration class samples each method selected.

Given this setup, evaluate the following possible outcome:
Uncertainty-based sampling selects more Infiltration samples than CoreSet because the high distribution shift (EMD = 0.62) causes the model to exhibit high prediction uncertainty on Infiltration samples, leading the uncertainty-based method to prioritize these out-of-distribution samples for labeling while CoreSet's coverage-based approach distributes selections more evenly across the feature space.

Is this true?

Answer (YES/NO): NO